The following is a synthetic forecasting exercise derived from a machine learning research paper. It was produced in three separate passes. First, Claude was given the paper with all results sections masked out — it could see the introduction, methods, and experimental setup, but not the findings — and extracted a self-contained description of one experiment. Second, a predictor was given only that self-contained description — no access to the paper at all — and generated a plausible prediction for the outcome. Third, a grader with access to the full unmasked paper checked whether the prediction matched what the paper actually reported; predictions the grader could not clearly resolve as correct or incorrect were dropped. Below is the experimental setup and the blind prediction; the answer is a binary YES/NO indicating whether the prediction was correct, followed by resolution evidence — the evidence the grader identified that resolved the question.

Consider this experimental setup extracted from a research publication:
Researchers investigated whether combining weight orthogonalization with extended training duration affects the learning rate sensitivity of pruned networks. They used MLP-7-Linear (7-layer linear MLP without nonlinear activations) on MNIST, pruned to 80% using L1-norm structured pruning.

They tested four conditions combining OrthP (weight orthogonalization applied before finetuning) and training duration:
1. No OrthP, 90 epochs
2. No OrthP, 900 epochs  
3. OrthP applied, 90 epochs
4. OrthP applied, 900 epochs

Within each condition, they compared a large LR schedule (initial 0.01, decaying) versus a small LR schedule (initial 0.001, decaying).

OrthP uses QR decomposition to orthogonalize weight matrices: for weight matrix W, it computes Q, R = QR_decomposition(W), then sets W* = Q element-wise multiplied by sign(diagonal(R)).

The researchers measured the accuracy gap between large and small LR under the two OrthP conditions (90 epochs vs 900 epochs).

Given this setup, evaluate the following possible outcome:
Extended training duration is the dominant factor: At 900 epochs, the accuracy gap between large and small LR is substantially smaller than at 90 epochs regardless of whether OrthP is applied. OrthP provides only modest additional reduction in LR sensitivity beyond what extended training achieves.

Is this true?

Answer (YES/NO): NO